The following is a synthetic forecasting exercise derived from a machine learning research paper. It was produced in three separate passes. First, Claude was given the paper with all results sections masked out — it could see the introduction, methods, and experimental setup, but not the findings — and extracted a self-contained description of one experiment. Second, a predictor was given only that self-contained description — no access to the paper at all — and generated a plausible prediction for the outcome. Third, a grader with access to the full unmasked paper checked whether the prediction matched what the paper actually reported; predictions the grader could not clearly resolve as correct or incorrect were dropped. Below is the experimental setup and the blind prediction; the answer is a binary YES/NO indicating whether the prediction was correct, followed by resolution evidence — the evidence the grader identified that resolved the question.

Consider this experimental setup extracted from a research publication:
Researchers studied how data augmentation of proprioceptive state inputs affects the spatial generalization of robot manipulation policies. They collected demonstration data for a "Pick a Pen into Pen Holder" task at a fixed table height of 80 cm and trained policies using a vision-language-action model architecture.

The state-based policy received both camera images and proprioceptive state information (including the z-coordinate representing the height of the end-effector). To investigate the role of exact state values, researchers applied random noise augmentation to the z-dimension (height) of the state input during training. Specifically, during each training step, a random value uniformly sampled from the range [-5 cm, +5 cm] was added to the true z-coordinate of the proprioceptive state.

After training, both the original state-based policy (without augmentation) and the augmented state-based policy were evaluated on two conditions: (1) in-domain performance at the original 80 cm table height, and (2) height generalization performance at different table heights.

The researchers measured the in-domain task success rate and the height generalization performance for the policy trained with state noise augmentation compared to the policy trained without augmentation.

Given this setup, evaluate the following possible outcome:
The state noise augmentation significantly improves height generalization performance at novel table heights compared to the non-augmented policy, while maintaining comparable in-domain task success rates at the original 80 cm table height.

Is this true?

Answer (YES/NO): NO